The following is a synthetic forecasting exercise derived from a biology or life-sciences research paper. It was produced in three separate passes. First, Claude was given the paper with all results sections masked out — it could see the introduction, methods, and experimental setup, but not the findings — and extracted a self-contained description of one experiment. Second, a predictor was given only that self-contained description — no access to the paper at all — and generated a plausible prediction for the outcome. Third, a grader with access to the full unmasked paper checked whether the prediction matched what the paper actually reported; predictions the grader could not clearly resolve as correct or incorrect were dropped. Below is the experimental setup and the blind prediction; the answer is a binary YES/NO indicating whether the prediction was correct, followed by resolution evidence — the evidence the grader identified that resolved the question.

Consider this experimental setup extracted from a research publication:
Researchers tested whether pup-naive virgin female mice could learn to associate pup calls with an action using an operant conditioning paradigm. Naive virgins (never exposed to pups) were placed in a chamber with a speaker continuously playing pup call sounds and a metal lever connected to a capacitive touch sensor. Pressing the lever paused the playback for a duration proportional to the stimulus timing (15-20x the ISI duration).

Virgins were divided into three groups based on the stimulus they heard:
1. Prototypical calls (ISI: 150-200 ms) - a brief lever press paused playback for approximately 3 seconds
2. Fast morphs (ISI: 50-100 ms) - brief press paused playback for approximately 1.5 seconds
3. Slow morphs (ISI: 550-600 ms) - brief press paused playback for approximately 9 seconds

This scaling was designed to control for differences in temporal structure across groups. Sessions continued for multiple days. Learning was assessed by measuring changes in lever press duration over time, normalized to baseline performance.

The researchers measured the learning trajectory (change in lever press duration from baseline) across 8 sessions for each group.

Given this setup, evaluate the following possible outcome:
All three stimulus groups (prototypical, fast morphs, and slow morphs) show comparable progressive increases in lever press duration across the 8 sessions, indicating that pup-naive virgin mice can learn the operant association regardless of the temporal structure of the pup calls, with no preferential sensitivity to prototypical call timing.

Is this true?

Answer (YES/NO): NO